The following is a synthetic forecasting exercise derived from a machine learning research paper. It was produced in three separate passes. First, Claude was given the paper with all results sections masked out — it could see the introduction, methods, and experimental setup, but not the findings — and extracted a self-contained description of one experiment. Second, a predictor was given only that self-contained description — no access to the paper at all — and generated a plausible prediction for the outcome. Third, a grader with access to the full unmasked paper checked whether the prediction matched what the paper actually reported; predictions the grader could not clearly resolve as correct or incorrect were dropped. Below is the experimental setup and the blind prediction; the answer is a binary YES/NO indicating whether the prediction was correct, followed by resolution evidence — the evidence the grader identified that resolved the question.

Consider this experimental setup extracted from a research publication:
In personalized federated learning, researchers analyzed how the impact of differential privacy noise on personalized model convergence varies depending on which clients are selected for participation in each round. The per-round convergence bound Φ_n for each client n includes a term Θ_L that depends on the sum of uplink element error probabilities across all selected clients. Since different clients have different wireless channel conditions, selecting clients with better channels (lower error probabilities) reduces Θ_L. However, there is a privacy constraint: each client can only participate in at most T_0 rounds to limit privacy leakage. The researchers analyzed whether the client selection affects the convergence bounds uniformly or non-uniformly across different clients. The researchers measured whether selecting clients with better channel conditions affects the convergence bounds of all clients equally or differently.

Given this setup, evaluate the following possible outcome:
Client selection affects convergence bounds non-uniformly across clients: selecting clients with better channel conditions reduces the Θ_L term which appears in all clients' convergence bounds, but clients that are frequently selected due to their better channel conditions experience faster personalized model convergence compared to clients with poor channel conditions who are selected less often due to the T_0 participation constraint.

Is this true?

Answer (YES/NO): NO